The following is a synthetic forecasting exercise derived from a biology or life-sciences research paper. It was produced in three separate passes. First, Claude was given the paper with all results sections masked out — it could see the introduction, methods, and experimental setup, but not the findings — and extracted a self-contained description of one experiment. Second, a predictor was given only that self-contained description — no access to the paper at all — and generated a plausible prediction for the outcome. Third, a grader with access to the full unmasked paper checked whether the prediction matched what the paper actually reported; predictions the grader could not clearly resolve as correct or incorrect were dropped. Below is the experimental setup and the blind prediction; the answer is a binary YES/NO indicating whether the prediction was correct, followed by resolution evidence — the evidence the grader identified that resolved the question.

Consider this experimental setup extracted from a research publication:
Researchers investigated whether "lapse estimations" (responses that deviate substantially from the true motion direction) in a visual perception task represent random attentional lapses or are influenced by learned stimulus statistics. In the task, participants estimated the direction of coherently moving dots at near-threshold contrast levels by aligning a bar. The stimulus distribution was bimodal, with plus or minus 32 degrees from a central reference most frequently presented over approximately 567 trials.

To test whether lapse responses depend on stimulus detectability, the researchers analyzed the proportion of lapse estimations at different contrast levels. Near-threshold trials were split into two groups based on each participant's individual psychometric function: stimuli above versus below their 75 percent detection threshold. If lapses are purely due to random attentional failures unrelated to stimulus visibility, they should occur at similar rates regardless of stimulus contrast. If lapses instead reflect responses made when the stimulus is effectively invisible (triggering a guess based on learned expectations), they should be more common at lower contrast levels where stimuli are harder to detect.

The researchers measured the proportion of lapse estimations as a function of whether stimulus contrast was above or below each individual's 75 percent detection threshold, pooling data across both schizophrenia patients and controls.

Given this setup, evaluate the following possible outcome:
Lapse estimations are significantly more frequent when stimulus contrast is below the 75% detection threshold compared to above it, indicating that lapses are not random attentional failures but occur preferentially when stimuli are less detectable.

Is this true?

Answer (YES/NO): YES